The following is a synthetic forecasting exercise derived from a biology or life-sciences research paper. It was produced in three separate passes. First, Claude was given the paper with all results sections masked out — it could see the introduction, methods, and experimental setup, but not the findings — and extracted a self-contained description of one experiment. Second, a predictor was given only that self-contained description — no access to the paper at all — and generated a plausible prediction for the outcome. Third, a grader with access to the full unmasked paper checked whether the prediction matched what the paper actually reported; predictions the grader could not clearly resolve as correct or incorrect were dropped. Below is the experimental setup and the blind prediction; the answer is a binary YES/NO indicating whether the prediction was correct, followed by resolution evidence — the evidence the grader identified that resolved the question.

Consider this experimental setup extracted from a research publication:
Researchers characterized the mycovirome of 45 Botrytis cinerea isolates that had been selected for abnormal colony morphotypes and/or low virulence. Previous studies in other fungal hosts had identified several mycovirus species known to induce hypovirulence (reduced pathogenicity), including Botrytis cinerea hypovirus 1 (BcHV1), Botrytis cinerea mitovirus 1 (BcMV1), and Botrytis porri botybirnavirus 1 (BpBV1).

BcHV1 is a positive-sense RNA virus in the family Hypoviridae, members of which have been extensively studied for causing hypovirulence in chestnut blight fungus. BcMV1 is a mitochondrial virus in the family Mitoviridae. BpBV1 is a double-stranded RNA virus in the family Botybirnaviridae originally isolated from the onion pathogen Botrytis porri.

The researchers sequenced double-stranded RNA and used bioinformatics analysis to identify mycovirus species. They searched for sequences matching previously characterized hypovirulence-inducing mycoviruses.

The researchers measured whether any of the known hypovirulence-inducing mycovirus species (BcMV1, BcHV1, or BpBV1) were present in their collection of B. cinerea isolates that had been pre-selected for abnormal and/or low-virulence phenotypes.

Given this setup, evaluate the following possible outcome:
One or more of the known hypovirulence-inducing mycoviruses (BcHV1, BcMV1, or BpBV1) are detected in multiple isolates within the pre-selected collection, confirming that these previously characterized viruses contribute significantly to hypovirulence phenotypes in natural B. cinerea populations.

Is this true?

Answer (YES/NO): NO